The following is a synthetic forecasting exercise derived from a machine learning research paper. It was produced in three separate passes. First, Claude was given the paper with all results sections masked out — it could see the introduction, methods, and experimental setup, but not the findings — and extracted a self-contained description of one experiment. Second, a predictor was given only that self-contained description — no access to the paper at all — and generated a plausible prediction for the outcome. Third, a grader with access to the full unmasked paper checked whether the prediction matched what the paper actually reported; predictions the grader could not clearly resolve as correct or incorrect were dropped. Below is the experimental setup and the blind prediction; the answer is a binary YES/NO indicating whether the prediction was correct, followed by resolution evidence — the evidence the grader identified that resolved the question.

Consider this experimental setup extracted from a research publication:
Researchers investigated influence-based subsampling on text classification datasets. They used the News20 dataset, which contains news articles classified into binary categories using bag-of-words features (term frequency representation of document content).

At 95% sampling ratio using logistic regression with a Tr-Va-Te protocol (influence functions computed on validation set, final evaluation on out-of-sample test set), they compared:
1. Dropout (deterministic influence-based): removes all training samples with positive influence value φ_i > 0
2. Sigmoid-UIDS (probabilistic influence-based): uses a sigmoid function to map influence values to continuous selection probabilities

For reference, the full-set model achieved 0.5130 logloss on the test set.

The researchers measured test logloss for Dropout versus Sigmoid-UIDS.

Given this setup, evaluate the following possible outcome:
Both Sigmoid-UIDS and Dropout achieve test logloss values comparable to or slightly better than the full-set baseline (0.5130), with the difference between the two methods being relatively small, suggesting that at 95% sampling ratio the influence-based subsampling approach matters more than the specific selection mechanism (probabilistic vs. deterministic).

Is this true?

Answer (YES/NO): YES